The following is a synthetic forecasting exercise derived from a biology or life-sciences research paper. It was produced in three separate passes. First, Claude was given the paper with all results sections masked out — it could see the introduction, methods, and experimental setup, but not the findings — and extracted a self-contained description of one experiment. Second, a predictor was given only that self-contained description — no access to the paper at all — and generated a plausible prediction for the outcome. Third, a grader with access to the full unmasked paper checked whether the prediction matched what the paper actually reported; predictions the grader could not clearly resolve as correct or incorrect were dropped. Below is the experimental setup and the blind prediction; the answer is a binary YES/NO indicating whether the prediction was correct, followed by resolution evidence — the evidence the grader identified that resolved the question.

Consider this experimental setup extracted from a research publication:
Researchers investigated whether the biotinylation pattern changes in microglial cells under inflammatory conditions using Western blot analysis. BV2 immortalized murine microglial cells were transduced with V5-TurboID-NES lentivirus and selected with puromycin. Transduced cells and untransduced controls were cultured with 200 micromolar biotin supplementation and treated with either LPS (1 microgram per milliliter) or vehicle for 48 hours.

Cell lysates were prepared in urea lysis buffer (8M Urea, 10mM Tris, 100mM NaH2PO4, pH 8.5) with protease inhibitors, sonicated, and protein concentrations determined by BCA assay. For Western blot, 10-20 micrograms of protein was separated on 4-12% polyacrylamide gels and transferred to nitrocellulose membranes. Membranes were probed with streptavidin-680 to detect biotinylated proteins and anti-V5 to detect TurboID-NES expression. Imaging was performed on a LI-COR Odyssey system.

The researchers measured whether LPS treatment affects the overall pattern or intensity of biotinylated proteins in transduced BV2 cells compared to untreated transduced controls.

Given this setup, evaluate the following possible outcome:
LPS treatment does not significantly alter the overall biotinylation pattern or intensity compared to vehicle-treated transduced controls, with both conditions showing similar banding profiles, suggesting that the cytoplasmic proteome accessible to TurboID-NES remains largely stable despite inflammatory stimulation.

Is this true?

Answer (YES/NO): NO